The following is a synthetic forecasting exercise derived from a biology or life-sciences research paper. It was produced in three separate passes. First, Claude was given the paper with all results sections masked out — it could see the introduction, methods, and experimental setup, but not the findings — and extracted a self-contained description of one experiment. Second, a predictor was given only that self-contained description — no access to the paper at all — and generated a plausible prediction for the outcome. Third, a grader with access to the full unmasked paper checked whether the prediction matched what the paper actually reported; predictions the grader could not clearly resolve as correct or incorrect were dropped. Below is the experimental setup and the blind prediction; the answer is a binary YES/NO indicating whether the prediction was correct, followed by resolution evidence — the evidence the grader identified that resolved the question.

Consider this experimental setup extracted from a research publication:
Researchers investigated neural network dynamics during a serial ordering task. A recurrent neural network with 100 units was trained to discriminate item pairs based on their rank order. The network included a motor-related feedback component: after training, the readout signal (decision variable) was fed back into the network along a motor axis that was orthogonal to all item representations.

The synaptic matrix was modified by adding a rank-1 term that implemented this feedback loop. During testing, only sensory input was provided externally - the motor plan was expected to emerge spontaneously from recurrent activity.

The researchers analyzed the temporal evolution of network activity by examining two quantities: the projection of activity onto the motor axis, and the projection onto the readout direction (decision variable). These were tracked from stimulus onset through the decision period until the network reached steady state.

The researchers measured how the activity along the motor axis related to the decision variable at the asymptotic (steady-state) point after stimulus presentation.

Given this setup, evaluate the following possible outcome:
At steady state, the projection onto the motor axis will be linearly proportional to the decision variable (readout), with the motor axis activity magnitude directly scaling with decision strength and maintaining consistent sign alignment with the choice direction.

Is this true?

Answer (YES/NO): YES